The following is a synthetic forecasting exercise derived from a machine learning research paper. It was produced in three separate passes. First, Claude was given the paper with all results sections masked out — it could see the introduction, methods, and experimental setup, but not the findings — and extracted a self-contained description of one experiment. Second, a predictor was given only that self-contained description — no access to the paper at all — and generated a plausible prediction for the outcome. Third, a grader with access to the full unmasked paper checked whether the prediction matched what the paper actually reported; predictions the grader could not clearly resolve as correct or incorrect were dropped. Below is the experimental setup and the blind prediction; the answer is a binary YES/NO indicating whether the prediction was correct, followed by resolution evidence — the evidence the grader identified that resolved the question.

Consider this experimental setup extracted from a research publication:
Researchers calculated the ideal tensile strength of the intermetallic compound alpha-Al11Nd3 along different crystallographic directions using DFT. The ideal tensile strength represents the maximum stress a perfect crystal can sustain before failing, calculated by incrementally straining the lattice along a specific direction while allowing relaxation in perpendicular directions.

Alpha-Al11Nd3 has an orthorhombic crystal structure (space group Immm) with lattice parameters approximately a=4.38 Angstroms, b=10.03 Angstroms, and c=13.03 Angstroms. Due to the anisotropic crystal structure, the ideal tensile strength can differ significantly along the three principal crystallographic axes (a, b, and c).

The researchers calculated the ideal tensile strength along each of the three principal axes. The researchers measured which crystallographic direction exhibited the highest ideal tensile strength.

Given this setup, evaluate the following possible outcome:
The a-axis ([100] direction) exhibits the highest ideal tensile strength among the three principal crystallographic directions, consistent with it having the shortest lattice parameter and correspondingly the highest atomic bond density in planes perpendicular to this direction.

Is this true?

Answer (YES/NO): NO